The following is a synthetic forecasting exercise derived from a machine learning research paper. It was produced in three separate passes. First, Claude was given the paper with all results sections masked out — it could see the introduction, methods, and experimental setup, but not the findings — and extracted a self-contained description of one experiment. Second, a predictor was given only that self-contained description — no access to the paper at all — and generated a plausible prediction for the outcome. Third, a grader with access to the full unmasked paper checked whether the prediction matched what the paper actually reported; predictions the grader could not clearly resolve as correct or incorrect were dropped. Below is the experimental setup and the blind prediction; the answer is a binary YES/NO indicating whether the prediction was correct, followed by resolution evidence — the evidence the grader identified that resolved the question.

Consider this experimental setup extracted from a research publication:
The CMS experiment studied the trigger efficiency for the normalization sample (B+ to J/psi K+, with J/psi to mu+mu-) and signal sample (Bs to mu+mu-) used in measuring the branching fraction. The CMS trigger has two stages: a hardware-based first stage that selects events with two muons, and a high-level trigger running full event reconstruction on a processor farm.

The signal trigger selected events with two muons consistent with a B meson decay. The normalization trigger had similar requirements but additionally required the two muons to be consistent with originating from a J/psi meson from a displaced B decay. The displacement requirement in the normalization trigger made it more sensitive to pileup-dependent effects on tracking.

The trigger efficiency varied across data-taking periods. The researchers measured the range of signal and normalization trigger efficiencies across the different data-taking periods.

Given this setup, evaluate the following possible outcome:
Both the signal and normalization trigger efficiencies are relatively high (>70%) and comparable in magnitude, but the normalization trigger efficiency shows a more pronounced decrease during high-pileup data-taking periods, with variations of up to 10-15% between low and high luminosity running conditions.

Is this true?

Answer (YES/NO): NO